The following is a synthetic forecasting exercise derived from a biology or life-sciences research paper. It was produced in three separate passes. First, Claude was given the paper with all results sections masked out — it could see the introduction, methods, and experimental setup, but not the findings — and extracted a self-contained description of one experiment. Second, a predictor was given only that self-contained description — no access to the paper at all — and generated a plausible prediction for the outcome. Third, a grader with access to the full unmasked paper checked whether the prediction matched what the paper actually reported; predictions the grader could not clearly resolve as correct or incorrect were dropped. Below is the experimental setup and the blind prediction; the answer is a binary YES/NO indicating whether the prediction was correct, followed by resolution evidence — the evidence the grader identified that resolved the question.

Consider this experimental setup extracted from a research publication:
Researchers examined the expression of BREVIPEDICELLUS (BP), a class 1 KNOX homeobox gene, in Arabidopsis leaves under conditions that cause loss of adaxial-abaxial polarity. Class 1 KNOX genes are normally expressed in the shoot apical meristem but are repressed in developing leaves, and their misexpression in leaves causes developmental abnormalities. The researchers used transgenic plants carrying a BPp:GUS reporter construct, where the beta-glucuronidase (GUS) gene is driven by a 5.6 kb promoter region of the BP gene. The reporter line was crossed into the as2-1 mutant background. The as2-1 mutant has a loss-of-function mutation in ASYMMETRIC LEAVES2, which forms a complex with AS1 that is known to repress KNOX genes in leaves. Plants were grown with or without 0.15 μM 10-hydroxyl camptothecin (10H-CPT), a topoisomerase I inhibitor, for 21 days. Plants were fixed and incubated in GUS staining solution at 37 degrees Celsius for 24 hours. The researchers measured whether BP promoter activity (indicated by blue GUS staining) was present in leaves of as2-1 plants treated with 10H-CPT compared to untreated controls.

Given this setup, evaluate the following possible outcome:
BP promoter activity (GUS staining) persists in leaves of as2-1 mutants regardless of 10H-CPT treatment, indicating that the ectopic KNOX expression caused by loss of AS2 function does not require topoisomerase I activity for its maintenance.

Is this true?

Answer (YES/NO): NO